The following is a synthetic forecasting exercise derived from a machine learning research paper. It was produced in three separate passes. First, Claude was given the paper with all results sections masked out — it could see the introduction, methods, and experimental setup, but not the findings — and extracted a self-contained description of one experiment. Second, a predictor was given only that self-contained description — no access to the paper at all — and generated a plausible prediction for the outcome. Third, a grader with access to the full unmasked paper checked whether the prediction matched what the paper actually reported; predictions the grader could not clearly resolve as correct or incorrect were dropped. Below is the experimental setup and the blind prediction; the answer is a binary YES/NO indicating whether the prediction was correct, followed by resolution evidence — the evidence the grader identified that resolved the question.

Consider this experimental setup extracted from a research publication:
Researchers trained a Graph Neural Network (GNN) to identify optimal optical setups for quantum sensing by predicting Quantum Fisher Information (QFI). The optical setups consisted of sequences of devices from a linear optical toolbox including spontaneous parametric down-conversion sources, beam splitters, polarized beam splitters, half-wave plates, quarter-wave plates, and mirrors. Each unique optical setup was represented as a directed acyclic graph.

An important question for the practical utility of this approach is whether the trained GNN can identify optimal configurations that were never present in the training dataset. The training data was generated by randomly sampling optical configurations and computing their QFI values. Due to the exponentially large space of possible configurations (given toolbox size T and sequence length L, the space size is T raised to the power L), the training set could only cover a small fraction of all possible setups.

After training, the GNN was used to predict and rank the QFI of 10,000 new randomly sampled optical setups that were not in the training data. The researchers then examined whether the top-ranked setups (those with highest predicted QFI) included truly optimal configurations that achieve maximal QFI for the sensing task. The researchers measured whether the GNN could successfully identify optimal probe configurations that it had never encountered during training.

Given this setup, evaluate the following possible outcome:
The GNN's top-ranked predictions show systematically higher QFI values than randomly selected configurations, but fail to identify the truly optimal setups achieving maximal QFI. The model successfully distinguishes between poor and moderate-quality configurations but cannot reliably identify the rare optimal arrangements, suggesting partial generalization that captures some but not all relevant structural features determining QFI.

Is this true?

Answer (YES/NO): NO